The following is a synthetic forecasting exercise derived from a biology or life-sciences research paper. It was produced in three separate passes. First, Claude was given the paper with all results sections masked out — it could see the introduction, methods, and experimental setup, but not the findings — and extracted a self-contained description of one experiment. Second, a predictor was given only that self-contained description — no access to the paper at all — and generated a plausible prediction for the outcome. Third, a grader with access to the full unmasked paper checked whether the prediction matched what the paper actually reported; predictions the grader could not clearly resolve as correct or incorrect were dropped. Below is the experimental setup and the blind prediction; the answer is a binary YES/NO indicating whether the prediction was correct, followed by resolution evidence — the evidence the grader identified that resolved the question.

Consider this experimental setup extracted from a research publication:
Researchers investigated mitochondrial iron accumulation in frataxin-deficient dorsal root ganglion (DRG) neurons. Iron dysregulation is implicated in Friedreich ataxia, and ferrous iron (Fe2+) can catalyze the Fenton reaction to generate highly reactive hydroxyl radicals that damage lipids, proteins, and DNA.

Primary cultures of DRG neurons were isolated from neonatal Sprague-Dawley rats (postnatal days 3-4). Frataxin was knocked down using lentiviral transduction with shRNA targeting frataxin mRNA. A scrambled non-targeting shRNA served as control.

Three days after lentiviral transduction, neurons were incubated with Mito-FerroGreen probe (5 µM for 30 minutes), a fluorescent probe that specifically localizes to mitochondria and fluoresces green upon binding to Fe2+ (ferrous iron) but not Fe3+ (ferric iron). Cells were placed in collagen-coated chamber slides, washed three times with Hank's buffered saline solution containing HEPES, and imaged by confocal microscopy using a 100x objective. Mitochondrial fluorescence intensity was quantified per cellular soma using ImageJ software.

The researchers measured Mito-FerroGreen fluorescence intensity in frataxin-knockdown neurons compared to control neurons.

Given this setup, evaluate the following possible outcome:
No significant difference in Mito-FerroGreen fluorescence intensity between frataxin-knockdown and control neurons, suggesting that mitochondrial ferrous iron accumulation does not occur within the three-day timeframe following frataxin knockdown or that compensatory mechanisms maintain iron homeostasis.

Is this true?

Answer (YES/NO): NO